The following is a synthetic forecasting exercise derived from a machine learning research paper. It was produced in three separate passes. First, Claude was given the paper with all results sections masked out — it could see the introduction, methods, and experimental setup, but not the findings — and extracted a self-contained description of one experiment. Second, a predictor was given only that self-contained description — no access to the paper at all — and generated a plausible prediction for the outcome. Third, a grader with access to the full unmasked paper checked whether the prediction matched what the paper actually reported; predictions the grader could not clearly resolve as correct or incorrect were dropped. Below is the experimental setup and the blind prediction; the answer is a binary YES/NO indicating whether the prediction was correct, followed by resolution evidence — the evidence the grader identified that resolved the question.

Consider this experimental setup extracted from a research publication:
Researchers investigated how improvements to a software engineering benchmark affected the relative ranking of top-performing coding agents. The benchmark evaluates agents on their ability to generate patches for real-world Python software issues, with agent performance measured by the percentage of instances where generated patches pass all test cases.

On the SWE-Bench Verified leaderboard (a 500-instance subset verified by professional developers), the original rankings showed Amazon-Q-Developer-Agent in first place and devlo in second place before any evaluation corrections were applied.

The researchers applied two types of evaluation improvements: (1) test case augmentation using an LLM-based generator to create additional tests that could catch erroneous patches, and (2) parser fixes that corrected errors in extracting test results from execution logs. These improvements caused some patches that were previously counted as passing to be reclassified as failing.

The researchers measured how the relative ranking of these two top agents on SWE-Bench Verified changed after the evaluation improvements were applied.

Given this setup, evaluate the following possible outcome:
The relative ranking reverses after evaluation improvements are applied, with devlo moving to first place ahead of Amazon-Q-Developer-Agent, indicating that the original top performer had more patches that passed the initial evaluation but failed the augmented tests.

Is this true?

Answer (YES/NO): NO